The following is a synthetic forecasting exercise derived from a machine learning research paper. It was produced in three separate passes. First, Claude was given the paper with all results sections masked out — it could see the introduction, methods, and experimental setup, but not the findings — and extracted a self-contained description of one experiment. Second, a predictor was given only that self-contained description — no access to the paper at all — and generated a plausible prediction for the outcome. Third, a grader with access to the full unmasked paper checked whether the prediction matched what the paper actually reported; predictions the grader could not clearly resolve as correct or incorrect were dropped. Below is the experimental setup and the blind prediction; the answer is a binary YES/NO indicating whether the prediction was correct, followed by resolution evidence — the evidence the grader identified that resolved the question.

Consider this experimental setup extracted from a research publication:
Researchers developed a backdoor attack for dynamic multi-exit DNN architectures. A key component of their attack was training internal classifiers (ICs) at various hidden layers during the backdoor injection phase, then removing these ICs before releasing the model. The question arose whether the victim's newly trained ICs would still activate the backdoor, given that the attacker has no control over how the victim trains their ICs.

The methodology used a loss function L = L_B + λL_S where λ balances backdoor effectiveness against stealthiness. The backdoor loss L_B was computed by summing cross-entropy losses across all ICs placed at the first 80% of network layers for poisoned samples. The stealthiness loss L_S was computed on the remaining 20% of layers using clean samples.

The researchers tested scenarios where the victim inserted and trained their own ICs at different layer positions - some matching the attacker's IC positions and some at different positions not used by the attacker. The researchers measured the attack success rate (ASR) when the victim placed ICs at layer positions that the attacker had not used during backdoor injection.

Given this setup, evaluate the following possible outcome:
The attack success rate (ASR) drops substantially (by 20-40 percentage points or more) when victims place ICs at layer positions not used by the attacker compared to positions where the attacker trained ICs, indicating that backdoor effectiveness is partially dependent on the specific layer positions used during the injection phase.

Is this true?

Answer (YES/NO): NO